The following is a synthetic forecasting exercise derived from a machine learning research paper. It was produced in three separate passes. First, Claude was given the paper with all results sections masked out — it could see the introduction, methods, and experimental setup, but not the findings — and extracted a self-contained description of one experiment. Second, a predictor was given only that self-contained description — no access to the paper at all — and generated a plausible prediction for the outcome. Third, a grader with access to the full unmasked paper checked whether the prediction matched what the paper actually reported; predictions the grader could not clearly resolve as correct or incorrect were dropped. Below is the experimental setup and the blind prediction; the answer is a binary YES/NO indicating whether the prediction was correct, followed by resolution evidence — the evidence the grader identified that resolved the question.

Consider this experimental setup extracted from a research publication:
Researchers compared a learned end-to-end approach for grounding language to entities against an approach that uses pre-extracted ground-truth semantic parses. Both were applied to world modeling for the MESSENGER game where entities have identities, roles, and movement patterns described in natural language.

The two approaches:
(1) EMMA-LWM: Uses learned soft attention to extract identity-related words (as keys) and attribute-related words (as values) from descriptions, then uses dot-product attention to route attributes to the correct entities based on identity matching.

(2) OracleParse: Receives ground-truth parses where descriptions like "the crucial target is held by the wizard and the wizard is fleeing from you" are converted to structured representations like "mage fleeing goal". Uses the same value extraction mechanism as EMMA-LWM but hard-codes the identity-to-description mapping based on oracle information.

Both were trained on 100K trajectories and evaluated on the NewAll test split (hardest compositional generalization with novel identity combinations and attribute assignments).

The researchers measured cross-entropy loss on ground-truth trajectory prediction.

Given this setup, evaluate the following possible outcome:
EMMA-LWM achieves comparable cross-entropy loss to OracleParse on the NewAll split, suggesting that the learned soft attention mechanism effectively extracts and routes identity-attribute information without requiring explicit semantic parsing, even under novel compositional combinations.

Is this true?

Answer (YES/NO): YES